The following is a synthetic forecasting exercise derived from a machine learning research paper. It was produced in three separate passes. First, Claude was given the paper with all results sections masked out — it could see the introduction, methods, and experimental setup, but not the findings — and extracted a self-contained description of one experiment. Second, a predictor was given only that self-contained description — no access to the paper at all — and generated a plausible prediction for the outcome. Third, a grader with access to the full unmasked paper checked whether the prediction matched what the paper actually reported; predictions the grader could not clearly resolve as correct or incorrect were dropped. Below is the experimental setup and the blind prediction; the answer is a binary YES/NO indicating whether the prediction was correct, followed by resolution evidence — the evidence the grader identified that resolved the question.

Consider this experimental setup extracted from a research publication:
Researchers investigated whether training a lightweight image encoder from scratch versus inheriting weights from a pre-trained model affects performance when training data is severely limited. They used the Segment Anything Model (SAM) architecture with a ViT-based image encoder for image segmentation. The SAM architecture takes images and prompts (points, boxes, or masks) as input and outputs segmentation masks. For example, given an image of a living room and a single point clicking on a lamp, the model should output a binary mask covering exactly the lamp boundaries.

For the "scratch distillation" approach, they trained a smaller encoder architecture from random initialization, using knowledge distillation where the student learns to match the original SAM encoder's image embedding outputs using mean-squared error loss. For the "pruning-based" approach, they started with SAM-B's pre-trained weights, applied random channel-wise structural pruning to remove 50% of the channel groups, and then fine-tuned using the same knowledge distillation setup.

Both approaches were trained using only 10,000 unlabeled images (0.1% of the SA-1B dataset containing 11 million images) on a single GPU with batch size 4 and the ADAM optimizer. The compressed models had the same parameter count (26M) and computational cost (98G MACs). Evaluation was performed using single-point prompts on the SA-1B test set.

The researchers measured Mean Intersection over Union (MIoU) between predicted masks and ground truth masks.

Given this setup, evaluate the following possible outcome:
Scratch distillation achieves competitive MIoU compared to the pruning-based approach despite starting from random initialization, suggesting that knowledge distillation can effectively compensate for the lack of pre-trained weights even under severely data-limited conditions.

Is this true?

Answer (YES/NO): NO